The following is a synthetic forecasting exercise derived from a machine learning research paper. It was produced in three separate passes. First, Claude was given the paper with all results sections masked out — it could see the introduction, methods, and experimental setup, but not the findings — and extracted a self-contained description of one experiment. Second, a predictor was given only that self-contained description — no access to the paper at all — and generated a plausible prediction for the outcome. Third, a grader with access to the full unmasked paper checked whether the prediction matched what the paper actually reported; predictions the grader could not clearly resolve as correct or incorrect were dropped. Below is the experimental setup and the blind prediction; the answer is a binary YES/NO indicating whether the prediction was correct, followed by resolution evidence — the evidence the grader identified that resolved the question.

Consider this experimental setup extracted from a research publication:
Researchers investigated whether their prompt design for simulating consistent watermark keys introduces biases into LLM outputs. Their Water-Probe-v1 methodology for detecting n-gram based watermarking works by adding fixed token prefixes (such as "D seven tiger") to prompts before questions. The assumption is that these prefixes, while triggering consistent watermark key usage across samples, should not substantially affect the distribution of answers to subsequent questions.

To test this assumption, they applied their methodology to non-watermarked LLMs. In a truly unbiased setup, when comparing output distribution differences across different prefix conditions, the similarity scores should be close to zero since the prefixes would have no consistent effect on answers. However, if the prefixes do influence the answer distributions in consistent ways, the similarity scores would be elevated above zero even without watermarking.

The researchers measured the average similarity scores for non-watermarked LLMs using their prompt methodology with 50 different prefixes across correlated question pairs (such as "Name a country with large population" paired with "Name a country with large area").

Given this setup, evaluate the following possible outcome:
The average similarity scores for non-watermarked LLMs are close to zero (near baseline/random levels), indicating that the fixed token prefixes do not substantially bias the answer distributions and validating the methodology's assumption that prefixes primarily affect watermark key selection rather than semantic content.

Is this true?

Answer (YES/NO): NO